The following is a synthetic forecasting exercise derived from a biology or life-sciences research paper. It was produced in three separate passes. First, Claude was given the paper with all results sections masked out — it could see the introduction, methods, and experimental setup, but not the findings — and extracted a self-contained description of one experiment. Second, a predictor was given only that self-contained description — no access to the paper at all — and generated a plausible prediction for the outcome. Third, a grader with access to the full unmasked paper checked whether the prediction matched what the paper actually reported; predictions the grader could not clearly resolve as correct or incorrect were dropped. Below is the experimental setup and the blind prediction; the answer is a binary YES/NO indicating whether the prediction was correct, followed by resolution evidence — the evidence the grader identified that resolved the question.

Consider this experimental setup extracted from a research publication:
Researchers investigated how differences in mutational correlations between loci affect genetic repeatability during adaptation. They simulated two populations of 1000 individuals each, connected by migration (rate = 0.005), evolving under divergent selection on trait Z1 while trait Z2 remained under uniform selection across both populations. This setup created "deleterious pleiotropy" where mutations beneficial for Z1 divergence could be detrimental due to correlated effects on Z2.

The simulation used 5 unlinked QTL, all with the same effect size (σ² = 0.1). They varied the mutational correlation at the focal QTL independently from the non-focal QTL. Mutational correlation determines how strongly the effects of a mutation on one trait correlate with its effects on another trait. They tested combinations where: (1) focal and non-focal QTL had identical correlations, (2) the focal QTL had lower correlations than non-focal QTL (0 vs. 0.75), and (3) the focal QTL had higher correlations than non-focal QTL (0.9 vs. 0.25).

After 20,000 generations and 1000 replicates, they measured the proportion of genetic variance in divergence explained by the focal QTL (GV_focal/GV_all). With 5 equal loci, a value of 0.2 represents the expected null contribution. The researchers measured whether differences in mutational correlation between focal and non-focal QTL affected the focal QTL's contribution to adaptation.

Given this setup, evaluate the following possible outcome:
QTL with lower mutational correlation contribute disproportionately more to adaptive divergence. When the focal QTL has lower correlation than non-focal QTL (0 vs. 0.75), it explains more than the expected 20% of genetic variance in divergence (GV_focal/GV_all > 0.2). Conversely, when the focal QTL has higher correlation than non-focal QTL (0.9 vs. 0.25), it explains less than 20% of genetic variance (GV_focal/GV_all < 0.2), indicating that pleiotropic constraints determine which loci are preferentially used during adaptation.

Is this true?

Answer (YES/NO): YES